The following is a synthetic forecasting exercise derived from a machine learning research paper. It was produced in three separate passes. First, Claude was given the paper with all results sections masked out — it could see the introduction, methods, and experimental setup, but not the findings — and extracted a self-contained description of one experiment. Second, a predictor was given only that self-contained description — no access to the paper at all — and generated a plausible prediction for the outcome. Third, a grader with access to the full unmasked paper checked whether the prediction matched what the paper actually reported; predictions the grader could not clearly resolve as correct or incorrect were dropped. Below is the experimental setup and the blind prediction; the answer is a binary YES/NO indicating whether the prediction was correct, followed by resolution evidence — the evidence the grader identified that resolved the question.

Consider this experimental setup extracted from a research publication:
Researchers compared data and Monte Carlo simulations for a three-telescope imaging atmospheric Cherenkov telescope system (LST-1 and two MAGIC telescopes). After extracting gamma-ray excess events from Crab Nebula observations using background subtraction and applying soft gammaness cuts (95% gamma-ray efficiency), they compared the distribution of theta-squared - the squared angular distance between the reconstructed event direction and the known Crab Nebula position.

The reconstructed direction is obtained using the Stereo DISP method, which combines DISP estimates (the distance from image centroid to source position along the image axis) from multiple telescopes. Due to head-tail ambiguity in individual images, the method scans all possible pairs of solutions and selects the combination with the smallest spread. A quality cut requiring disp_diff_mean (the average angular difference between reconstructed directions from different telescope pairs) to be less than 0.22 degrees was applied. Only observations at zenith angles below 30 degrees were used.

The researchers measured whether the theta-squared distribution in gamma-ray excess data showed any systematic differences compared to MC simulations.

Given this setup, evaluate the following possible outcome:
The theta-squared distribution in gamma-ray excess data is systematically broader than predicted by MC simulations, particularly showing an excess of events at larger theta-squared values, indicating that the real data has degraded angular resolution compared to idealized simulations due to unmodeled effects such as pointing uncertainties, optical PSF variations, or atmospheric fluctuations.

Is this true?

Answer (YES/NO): NO